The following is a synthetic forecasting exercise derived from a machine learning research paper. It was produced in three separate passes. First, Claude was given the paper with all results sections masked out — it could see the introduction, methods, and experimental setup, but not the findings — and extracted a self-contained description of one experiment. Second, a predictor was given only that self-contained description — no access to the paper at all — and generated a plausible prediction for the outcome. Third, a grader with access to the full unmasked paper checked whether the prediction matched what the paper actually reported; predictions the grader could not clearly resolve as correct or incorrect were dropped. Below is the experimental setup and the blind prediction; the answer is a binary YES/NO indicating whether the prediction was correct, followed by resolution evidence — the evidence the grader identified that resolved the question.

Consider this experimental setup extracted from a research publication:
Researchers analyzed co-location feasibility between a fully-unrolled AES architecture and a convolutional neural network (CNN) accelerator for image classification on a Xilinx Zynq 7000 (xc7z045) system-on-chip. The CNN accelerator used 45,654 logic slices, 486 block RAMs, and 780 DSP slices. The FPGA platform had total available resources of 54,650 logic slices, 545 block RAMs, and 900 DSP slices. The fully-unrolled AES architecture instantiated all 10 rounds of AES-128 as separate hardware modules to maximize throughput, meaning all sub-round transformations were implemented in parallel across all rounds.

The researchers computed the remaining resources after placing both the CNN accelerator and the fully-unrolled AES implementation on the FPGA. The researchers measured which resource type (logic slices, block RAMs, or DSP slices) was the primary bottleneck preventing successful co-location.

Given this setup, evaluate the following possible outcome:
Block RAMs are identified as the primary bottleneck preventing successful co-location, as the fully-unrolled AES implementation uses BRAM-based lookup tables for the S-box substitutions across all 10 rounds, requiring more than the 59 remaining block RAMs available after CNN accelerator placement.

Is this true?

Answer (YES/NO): YES